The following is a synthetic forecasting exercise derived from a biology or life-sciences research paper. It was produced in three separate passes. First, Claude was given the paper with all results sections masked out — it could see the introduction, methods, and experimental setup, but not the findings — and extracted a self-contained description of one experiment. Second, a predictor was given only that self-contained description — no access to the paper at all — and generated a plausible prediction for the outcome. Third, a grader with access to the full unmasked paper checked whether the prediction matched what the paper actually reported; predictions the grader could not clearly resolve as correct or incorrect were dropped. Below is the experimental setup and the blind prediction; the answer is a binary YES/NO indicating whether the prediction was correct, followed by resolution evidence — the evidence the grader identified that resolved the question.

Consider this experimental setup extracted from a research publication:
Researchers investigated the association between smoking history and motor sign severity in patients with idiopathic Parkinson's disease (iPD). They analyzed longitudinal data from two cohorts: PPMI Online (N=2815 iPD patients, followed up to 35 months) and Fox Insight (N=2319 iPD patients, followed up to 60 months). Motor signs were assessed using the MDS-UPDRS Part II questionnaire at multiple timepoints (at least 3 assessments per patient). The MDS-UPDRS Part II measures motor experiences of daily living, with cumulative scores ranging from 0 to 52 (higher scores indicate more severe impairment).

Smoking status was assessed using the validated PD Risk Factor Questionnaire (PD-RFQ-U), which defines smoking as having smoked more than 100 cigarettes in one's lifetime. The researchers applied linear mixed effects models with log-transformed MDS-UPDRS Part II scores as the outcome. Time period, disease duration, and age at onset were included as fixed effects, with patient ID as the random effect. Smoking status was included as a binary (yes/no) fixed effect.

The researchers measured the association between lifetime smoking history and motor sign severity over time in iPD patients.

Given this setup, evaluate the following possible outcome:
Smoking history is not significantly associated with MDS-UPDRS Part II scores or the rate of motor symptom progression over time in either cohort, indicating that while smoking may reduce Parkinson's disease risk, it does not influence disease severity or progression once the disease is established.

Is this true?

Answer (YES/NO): NO